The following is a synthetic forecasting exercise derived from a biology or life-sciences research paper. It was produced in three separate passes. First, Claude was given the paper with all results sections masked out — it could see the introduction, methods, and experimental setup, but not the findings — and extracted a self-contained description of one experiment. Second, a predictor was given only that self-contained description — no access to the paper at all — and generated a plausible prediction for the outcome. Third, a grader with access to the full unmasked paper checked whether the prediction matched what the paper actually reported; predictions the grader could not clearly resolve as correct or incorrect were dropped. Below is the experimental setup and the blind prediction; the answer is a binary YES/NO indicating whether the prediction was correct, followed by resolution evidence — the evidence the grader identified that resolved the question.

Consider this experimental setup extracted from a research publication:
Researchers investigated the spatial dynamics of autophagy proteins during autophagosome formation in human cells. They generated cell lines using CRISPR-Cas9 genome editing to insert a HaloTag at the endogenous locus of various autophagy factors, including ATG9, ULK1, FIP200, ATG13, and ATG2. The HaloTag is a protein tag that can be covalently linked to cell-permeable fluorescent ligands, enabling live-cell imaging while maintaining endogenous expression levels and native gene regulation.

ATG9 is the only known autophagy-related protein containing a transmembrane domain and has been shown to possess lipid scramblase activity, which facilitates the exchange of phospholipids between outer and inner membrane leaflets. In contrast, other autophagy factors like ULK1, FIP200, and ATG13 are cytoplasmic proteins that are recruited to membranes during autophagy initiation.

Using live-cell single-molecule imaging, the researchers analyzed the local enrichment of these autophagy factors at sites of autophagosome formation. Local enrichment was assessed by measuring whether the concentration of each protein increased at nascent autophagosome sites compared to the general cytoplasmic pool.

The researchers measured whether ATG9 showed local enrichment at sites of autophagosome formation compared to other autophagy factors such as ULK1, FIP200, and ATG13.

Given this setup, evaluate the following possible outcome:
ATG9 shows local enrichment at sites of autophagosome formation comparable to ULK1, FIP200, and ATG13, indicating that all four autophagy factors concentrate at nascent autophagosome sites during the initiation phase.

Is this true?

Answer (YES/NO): NO